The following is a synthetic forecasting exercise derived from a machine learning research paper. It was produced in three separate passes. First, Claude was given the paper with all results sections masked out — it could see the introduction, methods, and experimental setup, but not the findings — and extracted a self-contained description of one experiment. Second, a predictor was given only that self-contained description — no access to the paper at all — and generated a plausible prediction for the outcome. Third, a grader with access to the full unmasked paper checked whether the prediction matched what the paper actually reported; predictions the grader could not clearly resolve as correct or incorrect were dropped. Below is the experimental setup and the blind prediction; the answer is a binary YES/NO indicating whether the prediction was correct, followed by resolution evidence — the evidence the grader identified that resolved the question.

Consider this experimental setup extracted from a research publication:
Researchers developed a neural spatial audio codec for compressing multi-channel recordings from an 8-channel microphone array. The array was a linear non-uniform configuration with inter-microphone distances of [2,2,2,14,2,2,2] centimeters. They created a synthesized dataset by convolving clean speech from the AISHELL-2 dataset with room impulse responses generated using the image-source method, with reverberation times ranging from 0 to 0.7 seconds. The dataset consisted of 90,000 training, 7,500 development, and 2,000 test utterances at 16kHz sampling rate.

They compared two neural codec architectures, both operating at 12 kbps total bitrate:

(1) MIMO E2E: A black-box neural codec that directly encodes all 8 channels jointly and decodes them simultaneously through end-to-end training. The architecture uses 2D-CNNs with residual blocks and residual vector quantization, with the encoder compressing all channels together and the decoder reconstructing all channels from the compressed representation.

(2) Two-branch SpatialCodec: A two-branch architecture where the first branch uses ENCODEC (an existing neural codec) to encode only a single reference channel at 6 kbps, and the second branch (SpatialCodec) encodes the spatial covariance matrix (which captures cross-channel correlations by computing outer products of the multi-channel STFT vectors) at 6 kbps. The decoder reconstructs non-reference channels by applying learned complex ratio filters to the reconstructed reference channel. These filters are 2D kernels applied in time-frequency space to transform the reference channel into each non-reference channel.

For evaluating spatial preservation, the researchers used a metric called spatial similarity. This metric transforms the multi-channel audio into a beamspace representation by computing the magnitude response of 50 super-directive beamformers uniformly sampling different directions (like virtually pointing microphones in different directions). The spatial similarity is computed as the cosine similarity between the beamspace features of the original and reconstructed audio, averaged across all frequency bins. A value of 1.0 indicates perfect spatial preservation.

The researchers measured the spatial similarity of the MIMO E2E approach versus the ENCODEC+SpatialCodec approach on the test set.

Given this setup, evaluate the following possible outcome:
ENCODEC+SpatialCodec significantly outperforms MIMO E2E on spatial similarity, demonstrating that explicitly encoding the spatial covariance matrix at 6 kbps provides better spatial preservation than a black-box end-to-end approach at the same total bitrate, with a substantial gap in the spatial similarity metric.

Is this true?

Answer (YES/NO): YES